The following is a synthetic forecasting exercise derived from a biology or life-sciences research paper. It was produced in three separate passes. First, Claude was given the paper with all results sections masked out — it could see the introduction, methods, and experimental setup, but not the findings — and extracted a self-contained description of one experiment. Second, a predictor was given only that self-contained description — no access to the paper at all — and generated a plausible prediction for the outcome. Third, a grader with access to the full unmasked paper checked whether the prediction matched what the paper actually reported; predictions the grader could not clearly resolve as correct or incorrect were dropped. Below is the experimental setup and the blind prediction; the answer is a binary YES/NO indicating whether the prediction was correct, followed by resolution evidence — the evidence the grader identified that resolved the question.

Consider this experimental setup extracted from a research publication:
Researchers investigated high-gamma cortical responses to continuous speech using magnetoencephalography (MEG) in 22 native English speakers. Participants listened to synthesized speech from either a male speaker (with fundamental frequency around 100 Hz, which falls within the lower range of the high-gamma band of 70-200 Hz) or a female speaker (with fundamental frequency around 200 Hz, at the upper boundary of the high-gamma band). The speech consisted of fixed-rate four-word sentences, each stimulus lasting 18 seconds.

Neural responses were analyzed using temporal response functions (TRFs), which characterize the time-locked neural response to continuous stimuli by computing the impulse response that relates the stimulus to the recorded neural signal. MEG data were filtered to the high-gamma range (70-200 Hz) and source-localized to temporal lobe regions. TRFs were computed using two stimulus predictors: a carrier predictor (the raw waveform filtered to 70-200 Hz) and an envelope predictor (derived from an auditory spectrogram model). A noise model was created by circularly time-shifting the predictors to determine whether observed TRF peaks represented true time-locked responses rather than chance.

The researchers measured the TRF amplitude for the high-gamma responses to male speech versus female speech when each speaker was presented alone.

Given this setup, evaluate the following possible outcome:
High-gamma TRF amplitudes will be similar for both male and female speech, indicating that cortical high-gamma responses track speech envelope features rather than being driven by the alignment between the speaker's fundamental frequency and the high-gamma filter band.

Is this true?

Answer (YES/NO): NO